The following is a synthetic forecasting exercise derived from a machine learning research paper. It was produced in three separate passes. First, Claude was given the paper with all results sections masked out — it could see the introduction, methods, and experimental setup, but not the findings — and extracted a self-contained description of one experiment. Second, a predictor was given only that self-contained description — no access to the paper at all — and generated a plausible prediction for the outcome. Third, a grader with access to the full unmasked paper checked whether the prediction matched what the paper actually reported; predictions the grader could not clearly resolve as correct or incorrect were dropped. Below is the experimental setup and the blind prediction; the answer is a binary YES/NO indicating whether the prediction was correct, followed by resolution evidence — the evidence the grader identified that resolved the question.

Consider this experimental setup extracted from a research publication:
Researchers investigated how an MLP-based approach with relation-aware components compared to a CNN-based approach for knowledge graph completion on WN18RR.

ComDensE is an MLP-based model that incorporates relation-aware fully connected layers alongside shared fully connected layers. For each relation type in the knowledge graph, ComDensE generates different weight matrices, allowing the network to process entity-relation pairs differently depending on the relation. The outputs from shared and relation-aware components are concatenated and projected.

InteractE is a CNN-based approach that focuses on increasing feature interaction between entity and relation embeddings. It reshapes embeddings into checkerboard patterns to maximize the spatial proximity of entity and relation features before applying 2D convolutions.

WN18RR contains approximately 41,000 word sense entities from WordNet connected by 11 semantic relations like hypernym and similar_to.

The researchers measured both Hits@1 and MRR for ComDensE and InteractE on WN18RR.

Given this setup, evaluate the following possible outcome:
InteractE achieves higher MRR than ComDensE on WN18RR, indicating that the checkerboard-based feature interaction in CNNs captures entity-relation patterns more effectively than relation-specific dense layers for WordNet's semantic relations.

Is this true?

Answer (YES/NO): NO